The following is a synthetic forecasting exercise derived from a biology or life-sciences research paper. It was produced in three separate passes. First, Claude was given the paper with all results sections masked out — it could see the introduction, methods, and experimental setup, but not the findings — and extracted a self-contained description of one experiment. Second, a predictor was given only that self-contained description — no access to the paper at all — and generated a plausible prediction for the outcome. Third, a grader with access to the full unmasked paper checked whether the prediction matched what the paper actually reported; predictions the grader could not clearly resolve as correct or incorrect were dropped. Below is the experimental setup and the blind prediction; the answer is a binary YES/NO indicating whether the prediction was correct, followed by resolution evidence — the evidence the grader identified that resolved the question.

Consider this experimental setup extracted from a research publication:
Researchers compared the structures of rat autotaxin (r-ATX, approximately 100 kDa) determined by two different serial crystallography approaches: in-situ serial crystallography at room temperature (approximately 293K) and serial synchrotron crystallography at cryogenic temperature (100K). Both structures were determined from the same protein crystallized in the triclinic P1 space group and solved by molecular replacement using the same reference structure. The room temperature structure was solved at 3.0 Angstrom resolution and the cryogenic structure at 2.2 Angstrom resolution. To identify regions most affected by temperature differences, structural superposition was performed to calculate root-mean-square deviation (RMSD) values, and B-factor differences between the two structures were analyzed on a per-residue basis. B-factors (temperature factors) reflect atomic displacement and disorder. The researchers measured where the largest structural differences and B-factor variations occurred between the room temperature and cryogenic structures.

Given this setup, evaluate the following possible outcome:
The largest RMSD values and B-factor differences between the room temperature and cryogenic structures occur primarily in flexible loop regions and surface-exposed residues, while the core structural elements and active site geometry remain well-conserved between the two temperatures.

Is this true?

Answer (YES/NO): YES